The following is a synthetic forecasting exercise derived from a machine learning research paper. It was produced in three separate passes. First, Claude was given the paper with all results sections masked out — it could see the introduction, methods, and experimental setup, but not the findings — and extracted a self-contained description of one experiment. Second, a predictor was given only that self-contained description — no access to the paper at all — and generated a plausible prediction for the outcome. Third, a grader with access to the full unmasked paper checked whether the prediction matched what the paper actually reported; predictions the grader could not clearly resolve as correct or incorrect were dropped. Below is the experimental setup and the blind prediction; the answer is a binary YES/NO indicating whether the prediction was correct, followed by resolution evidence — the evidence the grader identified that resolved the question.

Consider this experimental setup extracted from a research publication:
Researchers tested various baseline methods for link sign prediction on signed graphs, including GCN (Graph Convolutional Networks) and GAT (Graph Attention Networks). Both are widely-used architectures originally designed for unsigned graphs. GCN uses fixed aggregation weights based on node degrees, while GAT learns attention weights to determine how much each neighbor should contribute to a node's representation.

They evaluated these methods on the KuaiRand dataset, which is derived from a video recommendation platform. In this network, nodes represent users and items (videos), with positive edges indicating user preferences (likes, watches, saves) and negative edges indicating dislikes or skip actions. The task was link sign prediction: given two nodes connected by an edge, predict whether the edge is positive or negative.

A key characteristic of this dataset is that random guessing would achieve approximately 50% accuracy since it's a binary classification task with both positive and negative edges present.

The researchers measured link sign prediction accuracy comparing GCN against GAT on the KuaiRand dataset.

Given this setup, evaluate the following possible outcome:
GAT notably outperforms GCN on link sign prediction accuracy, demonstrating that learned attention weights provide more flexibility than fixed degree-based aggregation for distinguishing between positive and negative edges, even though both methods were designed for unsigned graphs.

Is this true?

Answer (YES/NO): YES